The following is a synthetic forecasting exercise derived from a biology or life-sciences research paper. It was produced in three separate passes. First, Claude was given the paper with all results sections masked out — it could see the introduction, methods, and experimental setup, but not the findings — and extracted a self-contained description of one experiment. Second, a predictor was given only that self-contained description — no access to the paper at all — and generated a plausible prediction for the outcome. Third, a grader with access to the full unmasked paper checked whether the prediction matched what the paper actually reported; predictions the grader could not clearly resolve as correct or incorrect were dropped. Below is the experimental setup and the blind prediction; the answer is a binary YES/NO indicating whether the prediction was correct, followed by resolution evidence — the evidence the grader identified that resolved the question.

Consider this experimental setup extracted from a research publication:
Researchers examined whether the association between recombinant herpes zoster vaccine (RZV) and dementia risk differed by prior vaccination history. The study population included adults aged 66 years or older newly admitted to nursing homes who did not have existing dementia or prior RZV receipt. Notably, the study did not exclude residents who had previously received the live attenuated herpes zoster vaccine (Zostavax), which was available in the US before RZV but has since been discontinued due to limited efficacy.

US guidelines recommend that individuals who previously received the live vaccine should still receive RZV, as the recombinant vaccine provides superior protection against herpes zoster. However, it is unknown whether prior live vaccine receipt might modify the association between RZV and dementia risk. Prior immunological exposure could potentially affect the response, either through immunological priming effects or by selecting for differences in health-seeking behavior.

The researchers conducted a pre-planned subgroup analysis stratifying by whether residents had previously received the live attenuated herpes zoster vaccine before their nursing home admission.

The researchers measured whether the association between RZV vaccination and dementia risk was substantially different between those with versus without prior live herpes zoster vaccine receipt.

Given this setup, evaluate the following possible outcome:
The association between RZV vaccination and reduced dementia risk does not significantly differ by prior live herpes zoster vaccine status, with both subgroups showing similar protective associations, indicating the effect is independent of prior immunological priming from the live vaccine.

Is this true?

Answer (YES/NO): NO